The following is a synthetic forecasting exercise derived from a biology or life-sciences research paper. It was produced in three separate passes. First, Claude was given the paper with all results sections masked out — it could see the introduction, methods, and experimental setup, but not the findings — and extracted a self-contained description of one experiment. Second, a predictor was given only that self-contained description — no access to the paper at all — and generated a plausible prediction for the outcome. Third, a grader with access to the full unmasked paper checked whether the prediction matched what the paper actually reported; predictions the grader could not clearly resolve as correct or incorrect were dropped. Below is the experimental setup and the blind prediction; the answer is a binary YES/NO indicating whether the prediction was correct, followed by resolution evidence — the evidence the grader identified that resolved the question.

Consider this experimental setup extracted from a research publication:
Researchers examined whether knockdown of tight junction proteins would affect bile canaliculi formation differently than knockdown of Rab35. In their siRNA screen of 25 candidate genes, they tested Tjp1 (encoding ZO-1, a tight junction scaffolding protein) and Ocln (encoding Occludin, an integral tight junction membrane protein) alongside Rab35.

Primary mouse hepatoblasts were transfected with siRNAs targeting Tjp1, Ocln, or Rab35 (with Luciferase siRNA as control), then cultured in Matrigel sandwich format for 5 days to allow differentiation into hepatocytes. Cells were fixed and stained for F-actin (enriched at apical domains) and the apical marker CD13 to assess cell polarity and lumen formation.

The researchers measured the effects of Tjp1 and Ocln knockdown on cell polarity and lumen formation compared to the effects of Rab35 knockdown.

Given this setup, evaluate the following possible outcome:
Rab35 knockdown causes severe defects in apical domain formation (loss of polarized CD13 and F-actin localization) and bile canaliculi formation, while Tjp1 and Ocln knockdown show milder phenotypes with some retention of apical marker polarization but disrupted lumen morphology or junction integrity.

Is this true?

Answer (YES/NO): NO